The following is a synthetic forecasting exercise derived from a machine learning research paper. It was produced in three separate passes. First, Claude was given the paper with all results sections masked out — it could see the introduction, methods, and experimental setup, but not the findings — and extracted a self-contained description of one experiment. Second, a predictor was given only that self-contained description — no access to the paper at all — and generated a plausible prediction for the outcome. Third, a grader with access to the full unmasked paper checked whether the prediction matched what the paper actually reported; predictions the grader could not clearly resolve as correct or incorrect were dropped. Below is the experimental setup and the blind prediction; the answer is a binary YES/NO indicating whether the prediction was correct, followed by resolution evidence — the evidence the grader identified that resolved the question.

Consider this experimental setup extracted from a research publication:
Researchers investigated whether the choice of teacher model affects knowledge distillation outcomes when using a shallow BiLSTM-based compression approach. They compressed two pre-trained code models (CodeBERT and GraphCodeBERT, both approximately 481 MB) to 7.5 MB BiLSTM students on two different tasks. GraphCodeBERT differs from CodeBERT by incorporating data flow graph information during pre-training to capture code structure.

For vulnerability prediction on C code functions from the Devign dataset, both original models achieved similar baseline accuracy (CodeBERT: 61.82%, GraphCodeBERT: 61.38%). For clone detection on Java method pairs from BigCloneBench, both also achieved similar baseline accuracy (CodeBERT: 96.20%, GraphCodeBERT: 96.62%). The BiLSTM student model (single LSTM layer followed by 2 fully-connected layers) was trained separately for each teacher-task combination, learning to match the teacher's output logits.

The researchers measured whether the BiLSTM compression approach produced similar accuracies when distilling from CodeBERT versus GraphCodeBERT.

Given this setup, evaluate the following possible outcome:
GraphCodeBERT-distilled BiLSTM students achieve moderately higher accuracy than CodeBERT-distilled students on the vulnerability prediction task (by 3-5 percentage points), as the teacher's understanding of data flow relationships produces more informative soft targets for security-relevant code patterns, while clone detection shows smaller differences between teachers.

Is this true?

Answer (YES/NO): NO